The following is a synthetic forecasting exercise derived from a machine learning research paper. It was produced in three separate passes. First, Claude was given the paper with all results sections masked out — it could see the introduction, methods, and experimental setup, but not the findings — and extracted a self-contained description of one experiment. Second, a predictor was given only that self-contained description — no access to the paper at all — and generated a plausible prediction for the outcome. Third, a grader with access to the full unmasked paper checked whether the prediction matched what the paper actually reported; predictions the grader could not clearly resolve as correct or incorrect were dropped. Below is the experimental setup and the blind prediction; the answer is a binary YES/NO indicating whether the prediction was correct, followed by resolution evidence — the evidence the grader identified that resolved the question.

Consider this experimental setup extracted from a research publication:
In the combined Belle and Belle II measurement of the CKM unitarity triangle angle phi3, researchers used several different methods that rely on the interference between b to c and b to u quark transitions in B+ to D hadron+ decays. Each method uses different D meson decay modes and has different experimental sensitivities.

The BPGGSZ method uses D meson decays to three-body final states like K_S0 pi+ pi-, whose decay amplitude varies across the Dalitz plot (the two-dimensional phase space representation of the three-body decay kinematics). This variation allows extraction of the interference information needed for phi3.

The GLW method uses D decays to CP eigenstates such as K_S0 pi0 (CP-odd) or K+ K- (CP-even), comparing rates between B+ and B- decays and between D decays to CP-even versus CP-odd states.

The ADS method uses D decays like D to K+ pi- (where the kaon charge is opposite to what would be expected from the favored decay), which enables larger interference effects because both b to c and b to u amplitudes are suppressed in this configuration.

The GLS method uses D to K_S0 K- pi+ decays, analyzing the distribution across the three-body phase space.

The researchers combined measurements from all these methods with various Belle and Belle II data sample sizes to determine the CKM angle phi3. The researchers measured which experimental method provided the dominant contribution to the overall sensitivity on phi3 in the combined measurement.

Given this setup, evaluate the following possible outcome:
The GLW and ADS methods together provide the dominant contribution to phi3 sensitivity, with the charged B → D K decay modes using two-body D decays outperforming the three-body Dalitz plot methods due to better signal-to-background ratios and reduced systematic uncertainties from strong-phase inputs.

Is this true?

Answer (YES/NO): NO